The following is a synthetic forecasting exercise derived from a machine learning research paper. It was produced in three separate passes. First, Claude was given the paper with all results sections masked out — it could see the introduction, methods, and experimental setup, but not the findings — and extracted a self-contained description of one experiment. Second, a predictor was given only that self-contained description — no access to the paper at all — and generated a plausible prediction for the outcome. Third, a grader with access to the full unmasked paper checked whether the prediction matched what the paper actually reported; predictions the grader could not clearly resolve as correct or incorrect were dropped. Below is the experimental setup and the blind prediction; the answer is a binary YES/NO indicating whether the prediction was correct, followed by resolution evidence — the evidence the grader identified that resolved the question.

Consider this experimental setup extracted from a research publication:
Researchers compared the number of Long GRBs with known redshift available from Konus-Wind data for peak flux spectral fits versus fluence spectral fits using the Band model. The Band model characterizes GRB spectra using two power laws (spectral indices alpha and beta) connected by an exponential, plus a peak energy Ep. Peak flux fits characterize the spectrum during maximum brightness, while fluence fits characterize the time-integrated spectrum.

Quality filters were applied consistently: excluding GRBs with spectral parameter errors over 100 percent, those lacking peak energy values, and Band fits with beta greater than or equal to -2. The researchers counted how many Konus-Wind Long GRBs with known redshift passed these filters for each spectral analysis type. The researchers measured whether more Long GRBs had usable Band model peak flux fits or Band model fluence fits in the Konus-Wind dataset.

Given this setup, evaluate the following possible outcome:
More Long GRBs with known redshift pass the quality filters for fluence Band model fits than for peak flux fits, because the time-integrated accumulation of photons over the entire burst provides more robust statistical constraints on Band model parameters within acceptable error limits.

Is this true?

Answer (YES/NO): YES